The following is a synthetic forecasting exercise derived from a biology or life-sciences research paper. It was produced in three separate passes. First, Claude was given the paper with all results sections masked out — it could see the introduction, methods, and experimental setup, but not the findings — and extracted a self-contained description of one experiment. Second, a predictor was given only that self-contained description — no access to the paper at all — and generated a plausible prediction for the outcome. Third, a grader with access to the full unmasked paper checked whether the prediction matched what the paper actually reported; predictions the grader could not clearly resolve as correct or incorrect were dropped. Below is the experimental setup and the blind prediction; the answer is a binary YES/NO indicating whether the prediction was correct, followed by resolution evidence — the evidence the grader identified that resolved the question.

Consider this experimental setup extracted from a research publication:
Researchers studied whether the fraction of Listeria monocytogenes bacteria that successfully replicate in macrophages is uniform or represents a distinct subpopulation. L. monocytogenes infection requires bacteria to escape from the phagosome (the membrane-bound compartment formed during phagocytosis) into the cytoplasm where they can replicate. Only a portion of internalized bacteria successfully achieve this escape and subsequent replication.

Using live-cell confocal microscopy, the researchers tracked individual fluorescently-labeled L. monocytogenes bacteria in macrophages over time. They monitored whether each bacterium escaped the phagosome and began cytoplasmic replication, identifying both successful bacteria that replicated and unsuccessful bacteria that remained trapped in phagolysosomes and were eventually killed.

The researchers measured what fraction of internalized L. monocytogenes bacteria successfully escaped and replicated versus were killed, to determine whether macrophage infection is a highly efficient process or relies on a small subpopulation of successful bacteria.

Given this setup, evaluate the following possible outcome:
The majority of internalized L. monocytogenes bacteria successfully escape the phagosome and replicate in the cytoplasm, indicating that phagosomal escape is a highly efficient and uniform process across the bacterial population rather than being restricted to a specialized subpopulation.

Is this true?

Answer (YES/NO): NO